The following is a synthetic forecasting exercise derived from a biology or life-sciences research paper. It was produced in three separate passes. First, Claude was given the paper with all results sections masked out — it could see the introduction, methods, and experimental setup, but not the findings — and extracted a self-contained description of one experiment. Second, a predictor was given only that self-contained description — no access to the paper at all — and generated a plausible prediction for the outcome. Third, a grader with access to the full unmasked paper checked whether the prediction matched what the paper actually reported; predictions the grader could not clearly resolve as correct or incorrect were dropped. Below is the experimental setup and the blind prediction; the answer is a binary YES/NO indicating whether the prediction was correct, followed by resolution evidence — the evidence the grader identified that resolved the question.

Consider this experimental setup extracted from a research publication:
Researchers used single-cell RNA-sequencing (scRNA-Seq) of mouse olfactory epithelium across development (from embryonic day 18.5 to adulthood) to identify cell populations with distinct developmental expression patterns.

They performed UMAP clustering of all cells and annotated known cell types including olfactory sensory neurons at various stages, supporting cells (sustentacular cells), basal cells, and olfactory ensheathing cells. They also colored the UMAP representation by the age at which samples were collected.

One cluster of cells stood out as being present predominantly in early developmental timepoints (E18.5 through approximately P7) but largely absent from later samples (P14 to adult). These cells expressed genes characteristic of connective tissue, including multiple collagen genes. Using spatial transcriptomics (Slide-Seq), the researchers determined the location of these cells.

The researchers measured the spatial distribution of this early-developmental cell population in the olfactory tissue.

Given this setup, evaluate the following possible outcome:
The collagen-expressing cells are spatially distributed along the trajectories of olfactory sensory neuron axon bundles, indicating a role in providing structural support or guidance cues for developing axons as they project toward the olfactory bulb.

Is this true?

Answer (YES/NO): NO